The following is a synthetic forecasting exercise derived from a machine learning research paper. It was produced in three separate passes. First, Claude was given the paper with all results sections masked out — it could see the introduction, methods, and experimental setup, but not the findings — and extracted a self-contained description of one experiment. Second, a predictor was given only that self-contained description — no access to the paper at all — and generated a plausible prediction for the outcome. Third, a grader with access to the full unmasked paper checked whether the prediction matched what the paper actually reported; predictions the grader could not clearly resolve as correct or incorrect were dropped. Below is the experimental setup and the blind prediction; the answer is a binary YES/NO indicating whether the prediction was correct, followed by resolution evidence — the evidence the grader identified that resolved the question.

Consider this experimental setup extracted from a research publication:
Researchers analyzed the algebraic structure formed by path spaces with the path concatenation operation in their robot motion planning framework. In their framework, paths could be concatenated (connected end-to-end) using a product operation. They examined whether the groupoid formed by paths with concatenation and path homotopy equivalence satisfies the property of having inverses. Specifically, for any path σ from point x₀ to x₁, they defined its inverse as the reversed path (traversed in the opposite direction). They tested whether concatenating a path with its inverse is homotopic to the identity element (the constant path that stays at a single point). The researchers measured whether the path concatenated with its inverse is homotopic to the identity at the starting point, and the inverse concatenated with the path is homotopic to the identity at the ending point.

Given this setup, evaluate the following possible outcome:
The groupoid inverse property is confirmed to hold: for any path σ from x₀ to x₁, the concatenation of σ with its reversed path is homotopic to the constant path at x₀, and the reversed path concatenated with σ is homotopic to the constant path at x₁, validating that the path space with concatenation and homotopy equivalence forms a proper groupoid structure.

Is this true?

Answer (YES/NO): YES